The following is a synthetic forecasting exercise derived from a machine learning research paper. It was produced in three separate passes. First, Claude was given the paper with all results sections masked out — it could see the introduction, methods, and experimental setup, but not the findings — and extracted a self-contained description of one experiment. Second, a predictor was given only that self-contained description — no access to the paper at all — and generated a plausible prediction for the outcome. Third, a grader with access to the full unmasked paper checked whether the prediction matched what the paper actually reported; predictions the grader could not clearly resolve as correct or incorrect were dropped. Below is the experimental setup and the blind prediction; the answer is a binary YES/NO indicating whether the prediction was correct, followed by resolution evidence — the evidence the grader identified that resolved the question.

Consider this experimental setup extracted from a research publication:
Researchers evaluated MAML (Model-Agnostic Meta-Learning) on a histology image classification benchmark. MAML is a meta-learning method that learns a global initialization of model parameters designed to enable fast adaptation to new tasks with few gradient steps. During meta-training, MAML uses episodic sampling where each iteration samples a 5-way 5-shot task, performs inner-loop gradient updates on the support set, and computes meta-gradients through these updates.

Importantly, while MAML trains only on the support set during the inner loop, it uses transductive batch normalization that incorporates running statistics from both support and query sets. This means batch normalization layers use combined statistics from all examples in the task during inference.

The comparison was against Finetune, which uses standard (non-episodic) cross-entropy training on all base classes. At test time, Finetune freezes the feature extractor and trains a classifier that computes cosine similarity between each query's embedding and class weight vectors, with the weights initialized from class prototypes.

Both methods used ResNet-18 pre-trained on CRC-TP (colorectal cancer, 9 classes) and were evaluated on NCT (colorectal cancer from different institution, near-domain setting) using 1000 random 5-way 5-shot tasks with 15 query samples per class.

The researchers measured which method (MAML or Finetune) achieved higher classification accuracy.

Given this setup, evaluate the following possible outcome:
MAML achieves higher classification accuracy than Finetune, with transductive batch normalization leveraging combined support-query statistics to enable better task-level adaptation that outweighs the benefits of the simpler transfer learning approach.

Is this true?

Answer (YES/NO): NO